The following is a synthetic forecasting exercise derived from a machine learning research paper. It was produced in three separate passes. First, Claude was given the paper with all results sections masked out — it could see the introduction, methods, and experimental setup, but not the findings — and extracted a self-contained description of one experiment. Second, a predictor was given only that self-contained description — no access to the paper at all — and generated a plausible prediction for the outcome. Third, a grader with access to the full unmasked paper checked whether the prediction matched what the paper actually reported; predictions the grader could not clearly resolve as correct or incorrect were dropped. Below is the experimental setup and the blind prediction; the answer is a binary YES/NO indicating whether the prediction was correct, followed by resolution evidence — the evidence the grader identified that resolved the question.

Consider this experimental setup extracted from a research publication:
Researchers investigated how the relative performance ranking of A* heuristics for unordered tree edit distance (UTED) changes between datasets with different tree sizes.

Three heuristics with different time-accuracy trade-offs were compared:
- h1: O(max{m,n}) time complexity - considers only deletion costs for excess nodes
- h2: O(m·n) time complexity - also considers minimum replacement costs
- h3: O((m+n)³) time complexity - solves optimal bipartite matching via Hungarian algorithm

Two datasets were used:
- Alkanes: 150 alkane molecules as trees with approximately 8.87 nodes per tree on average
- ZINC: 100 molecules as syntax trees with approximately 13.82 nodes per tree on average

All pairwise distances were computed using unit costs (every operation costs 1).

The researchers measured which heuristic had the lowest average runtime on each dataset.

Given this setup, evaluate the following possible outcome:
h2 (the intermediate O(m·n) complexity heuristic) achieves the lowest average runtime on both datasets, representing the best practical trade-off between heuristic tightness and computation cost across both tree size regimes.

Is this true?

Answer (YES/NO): NO